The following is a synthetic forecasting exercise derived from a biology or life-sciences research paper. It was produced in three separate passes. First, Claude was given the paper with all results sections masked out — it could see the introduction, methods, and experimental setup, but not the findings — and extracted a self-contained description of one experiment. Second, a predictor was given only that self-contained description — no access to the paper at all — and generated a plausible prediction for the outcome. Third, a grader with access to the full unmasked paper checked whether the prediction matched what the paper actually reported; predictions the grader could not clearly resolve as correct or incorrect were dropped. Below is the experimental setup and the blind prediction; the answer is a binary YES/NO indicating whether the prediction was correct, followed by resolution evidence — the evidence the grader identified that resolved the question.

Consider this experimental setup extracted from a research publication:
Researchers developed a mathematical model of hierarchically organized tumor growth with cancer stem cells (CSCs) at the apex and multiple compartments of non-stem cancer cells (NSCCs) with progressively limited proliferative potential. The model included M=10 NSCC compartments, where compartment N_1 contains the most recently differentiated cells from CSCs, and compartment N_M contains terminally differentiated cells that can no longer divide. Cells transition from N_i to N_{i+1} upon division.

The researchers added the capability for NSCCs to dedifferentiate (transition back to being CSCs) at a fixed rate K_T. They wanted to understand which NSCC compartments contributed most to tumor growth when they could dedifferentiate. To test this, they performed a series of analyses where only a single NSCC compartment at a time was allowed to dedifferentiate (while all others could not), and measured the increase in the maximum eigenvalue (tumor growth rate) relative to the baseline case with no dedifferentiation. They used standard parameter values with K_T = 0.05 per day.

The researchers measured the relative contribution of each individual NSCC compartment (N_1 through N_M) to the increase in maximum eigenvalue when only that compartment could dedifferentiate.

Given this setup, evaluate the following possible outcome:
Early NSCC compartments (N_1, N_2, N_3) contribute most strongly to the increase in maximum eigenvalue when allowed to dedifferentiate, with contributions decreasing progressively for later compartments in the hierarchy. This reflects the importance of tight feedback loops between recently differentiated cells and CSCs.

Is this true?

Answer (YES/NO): NO